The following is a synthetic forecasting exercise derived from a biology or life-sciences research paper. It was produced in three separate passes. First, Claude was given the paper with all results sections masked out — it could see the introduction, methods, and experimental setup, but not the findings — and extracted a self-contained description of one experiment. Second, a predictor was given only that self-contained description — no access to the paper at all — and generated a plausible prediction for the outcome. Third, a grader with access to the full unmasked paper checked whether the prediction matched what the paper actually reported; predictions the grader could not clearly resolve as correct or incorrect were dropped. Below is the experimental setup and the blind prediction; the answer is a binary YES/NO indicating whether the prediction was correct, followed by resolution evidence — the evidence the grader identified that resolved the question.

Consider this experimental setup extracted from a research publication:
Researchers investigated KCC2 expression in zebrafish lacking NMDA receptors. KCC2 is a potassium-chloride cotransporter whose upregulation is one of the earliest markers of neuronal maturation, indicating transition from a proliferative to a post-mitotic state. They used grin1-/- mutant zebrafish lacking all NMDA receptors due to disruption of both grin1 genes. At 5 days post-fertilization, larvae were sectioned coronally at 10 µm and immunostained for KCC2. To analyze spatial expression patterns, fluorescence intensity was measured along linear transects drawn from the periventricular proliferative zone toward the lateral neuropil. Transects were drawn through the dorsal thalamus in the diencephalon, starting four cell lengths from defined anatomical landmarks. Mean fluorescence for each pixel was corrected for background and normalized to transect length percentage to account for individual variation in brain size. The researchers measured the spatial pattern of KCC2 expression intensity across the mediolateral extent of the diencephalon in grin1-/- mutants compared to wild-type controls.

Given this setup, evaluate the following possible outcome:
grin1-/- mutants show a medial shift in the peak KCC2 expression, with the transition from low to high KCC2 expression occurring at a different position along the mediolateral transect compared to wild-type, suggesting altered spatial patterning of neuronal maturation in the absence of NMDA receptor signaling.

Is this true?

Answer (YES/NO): NO